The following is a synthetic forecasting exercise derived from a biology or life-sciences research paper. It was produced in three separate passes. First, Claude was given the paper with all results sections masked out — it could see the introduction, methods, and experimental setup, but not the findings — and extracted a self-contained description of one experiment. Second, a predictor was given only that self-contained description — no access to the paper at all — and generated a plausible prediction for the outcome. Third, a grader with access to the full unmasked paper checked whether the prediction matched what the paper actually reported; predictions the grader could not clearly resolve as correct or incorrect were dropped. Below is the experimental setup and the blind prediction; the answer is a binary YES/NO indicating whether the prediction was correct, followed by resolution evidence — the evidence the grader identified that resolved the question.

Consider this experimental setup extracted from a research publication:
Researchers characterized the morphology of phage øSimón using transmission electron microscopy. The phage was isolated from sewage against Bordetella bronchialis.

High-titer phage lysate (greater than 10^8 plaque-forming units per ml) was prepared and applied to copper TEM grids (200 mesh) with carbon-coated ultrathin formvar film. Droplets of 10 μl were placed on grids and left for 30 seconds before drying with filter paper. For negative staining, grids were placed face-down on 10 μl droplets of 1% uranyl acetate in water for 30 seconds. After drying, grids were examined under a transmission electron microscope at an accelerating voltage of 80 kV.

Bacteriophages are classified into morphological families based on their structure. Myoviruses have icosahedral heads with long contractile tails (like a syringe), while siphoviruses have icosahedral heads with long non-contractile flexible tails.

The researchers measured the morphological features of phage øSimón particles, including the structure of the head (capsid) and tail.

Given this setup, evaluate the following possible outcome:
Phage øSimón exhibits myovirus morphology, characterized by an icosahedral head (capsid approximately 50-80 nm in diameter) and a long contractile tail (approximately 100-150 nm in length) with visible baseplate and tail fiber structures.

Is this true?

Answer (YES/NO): NO